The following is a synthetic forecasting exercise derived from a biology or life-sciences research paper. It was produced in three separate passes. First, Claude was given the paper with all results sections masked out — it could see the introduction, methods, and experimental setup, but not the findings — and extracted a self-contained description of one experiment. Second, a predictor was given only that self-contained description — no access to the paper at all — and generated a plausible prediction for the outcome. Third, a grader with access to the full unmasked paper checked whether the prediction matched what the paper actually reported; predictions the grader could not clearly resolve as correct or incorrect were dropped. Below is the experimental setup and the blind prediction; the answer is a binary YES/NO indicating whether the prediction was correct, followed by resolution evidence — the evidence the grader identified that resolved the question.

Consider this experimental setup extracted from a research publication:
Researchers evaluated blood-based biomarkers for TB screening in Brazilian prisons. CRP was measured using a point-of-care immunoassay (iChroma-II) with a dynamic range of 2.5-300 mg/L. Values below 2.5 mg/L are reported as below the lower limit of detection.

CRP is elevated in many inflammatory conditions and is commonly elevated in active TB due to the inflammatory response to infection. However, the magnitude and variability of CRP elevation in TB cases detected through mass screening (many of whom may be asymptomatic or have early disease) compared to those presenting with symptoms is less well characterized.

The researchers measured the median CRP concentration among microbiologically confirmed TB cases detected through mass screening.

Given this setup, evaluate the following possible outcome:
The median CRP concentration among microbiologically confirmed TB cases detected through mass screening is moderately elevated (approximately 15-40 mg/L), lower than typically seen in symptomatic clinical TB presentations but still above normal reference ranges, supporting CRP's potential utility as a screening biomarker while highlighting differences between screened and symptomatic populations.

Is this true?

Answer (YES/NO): NO